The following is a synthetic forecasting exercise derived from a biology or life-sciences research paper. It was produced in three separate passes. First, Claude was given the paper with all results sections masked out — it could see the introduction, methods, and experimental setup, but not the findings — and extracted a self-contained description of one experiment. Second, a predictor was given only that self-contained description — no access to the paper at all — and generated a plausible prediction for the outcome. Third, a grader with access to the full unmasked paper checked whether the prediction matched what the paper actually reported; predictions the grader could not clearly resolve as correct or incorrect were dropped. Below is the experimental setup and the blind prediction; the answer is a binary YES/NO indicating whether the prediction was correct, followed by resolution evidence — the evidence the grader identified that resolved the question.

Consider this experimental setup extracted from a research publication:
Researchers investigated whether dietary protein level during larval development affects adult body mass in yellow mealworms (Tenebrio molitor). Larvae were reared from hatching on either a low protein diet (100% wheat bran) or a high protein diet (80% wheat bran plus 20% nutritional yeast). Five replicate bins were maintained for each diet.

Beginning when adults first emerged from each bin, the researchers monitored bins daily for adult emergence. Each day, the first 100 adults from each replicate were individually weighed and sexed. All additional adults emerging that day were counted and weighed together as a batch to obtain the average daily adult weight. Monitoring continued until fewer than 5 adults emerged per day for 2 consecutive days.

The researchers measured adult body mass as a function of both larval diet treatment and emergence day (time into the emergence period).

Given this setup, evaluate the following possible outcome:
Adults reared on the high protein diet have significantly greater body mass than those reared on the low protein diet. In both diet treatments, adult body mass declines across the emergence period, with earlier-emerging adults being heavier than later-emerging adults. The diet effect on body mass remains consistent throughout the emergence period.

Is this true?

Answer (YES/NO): NO